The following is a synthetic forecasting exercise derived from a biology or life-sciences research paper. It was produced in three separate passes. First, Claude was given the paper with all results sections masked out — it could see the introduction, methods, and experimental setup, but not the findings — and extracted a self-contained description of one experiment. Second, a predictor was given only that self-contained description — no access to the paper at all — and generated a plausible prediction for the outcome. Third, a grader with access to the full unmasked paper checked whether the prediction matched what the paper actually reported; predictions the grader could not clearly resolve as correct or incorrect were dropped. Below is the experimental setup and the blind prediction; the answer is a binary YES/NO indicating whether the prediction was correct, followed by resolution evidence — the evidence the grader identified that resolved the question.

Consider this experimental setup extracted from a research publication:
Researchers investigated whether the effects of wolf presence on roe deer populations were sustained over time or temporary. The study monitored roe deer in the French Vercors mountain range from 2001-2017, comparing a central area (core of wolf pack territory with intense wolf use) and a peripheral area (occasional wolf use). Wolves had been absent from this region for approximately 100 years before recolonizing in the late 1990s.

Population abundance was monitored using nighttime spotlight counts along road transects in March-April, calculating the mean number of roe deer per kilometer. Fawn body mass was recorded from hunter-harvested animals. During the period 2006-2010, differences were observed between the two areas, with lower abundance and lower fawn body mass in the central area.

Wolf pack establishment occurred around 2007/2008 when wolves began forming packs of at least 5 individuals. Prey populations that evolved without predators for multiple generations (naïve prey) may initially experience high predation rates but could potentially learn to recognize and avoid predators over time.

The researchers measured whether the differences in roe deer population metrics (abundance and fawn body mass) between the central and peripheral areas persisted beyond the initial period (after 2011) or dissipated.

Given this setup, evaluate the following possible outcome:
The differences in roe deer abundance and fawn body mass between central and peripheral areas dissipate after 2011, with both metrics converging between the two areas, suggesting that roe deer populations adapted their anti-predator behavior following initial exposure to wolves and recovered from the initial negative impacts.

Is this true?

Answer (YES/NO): YES